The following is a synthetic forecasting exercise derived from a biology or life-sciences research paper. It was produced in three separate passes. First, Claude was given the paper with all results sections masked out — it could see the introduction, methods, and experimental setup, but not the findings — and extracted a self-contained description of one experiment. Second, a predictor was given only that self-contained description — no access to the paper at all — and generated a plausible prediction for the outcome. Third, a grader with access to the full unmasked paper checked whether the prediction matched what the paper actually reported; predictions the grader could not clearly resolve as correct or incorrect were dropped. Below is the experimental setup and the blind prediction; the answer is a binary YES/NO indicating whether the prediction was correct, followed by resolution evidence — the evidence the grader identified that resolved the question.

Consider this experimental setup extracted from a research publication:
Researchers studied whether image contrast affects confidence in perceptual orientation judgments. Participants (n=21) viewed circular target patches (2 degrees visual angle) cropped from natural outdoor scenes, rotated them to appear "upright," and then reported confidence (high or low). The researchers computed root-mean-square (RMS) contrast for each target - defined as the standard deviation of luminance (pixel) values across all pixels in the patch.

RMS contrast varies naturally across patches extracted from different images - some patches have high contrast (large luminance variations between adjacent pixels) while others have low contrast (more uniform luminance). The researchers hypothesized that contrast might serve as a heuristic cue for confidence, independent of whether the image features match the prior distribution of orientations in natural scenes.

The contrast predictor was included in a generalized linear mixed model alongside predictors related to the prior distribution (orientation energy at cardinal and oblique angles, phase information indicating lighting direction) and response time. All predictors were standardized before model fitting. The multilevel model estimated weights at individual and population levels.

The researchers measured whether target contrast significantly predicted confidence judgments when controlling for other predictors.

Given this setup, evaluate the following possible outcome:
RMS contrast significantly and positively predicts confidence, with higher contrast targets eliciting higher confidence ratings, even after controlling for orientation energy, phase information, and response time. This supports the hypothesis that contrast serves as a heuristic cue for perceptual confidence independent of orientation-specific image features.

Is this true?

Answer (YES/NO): YES